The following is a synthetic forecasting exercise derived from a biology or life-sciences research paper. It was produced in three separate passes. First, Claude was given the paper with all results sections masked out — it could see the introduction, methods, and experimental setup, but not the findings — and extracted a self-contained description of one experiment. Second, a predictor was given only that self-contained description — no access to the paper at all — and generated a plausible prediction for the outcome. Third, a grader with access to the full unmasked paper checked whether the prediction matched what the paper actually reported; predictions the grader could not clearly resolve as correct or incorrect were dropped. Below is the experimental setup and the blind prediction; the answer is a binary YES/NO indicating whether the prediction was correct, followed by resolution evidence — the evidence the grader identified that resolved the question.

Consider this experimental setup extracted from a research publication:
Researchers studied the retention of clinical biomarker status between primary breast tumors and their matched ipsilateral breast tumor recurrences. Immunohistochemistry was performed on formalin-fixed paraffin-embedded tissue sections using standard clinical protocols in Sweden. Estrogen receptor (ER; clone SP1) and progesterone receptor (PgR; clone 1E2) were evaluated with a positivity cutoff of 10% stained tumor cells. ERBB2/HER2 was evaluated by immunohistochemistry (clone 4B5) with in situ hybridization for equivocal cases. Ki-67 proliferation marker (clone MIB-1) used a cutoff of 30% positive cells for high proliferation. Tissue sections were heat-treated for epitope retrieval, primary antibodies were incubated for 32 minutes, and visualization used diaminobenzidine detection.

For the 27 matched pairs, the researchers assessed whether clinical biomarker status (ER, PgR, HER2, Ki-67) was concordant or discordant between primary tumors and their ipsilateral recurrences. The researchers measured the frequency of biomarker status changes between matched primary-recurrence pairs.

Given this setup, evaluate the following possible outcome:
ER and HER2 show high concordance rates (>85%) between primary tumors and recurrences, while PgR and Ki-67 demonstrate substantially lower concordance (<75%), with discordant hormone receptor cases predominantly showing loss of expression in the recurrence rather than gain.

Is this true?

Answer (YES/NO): NO